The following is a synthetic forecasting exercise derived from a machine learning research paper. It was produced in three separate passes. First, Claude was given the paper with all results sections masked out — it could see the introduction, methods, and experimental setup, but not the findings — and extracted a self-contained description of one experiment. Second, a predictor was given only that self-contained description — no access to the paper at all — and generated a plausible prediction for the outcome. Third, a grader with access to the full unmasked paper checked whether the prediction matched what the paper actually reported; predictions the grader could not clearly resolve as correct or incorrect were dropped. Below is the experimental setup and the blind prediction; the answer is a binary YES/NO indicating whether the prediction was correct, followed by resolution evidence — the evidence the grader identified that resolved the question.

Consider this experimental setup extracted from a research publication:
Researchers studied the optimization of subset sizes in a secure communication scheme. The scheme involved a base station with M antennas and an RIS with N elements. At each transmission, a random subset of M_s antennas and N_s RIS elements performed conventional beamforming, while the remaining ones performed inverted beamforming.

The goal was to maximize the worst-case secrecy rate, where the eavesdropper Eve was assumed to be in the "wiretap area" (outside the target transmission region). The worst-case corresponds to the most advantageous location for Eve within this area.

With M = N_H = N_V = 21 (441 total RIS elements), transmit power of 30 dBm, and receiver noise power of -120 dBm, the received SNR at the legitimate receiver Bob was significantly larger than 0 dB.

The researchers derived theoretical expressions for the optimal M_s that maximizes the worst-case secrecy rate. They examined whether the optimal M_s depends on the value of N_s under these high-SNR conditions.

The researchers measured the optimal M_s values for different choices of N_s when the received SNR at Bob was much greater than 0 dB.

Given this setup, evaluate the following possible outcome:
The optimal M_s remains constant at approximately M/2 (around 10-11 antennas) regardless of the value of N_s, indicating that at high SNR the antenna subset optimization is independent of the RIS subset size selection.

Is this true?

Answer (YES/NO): NO